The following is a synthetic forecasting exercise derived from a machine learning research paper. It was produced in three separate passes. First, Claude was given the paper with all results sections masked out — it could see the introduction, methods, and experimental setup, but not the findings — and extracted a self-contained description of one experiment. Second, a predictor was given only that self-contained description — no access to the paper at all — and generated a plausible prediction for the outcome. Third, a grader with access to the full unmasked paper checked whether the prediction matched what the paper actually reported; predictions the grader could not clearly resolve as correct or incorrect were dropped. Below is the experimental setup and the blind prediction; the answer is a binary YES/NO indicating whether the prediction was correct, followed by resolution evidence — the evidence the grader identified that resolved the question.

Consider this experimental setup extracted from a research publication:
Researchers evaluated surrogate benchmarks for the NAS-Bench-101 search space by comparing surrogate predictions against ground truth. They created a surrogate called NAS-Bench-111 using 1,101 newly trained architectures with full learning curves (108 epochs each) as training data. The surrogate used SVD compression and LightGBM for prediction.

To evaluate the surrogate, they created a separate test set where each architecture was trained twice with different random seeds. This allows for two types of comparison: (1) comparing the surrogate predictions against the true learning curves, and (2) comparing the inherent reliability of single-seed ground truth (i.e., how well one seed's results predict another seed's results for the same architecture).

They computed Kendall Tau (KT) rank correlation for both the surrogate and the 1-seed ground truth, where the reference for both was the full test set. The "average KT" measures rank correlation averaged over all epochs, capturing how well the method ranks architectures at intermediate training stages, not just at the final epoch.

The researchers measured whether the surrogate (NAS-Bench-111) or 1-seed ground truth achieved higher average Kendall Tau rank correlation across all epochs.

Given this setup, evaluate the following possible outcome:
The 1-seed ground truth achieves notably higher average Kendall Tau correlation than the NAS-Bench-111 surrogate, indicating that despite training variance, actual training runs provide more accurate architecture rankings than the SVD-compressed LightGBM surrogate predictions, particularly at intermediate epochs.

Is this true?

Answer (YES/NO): NO